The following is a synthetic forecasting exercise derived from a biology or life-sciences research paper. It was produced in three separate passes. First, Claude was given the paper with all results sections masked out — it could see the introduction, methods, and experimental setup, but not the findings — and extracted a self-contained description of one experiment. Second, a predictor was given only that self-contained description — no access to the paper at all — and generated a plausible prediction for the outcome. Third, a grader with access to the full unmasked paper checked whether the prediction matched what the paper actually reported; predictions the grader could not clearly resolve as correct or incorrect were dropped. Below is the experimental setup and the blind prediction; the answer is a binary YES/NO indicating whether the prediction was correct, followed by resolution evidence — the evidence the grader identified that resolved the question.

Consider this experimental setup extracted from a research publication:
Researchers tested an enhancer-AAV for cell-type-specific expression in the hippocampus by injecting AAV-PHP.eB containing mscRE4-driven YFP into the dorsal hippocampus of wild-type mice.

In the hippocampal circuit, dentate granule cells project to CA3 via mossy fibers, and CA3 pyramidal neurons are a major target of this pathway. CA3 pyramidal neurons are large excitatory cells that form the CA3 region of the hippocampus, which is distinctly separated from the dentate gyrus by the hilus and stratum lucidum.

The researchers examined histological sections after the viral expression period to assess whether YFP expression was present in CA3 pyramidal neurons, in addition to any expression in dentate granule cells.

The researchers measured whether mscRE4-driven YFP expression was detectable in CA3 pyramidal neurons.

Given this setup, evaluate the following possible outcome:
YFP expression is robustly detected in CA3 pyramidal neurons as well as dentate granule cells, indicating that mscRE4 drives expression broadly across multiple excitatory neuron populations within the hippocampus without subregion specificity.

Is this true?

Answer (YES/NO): NO